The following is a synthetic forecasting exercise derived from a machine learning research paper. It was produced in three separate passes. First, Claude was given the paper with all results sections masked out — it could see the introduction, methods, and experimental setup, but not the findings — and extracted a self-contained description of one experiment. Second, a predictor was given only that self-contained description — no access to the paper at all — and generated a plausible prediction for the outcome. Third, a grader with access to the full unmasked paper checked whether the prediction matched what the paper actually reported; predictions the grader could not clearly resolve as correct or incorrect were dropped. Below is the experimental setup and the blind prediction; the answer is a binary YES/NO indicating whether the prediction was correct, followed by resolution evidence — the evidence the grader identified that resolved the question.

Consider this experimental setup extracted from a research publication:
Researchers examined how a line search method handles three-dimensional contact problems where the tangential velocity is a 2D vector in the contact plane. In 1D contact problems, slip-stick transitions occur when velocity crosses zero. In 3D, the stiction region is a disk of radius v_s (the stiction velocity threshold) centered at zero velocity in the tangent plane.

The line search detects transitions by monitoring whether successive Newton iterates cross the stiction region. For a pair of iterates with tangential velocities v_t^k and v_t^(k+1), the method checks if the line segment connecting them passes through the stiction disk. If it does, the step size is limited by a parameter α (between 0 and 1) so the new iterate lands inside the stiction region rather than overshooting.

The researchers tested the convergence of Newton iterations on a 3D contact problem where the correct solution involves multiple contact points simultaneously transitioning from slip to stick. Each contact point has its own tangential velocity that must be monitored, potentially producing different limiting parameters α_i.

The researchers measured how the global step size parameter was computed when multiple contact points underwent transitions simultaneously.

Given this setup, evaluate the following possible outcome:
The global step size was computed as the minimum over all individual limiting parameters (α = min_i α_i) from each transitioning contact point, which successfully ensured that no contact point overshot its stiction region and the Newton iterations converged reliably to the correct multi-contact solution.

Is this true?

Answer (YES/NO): NO